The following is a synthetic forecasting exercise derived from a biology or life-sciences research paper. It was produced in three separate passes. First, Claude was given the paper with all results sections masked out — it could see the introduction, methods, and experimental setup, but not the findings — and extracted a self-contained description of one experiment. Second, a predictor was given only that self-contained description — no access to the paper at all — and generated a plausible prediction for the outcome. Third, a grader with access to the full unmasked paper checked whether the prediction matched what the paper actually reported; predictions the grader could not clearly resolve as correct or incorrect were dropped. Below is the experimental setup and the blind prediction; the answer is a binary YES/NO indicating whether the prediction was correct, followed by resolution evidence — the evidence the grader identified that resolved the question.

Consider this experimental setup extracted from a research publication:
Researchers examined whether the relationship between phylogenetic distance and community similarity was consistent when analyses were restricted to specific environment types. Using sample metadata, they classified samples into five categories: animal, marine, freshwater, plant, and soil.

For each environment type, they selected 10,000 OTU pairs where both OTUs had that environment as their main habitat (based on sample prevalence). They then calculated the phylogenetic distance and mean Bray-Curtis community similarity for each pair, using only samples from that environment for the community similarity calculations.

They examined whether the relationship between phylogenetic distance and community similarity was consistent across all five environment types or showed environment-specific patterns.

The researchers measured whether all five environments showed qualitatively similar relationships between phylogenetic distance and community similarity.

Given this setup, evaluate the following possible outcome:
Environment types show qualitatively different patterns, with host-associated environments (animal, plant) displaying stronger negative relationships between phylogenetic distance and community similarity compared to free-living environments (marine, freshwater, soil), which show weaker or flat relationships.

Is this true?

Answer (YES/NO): NO